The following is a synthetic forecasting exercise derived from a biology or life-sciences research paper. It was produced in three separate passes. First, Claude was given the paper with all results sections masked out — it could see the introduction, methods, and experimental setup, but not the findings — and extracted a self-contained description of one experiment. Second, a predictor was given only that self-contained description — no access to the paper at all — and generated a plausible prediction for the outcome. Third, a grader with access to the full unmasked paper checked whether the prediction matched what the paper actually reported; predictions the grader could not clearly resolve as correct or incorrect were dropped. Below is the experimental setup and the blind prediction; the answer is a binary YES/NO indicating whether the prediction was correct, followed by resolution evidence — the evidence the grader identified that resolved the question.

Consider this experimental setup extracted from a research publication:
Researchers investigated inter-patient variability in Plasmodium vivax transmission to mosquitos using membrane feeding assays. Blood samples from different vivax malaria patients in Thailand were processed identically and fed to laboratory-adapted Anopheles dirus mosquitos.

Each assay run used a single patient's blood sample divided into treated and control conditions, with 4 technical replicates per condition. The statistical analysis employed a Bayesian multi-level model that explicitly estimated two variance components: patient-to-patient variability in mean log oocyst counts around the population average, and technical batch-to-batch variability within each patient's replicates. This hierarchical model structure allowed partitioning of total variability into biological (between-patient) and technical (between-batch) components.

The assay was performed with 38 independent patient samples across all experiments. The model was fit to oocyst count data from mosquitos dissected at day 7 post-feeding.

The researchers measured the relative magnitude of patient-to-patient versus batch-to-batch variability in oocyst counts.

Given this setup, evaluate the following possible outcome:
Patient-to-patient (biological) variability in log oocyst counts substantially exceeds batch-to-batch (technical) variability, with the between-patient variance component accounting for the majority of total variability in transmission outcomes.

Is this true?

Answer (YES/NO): NO